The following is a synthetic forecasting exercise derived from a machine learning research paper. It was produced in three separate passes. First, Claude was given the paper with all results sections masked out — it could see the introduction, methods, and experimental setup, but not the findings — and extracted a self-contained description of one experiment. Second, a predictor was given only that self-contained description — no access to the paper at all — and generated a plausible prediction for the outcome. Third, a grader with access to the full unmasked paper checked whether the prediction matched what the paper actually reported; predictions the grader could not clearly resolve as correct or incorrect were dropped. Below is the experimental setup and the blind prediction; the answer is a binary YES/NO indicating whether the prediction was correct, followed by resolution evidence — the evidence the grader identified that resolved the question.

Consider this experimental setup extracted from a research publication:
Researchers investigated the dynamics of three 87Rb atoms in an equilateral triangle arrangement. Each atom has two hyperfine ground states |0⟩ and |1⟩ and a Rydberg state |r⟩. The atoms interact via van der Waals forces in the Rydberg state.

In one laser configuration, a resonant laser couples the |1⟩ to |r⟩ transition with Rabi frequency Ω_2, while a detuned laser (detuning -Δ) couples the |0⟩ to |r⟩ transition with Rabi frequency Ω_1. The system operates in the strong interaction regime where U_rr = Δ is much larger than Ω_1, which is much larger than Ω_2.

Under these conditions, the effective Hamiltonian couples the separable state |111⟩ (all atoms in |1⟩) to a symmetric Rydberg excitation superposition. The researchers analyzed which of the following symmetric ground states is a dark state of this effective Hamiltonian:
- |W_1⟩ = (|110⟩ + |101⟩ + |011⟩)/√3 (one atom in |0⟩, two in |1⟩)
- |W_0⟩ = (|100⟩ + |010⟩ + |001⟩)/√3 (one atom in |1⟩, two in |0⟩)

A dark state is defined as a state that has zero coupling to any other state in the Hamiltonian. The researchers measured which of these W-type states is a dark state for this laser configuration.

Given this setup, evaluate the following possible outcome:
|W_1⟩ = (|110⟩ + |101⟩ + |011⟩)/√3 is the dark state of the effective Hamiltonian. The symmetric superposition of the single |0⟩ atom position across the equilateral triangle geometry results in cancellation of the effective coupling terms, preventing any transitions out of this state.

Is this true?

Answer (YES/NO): YES